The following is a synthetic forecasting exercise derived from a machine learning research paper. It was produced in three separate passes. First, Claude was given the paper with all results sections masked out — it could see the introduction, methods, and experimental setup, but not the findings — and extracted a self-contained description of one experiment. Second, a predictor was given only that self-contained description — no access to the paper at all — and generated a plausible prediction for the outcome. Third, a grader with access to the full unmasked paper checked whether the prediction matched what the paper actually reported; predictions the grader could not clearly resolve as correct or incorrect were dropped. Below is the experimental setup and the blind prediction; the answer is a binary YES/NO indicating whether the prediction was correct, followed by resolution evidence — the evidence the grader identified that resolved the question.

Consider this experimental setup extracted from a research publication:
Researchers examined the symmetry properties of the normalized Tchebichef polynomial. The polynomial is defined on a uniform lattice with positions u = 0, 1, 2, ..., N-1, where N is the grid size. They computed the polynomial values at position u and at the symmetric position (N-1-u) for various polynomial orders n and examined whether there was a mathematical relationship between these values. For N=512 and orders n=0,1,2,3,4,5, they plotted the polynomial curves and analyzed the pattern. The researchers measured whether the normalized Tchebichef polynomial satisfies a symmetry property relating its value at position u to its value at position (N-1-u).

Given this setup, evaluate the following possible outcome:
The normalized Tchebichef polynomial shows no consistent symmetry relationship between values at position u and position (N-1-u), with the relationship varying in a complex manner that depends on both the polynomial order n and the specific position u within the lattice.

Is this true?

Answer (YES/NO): NO